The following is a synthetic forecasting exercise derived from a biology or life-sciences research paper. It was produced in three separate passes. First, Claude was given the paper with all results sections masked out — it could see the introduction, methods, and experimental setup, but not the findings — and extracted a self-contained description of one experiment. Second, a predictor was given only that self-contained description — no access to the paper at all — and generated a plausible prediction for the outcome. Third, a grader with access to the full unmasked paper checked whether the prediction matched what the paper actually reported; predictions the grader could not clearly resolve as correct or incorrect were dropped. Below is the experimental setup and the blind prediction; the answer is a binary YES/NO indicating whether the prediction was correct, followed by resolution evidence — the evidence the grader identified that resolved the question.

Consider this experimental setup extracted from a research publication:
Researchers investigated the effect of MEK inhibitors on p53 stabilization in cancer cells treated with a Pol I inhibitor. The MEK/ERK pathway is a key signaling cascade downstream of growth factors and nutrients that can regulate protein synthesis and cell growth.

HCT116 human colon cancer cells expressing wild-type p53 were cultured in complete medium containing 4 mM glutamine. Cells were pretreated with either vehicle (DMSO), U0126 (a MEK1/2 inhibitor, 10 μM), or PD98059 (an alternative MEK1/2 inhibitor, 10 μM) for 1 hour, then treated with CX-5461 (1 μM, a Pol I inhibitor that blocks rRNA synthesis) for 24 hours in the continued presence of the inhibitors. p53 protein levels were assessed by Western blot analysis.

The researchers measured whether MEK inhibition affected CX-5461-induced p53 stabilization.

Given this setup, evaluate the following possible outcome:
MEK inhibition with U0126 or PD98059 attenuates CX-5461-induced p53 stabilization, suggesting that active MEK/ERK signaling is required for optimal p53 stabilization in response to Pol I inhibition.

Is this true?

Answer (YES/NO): YES